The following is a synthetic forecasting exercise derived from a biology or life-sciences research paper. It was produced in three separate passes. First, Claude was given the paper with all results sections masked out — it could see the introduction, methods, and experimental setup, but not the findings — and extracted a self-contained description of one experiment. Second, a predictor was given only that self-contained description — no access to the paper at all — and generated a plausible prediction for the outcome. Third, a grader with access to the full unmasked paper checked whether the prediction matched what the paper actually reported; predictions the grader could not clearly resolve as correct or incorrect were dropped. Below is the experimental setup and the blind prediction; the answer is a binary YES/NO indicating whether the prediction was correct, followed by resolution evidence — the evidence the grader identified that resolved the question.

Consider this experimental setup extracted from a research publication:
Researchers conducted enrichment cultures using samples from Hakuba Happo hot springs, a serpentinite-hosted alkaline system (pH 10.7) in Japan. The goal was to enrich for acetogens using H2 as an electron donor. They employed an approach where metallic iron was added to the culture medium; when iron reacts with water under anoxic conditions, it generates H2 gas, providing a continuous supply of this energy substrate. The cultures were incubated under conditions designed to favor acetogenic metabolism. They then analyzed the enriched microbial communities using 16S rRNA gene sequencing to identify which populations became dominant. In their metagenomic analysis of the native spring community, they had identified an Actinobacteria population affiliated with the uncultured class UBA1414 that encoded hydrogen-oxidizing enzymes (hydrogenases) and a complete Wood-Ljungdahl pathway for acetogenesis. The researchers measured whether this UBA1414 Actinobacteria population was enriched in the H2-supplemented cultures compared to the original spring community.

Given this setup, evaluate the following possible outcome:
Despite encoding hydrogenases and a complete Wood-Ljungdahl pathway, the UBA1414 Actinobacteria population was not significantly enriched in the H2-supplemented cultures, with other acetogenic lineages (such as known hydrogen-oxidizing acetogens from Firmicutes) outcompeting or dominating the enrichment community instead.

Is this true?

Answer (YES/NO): NO